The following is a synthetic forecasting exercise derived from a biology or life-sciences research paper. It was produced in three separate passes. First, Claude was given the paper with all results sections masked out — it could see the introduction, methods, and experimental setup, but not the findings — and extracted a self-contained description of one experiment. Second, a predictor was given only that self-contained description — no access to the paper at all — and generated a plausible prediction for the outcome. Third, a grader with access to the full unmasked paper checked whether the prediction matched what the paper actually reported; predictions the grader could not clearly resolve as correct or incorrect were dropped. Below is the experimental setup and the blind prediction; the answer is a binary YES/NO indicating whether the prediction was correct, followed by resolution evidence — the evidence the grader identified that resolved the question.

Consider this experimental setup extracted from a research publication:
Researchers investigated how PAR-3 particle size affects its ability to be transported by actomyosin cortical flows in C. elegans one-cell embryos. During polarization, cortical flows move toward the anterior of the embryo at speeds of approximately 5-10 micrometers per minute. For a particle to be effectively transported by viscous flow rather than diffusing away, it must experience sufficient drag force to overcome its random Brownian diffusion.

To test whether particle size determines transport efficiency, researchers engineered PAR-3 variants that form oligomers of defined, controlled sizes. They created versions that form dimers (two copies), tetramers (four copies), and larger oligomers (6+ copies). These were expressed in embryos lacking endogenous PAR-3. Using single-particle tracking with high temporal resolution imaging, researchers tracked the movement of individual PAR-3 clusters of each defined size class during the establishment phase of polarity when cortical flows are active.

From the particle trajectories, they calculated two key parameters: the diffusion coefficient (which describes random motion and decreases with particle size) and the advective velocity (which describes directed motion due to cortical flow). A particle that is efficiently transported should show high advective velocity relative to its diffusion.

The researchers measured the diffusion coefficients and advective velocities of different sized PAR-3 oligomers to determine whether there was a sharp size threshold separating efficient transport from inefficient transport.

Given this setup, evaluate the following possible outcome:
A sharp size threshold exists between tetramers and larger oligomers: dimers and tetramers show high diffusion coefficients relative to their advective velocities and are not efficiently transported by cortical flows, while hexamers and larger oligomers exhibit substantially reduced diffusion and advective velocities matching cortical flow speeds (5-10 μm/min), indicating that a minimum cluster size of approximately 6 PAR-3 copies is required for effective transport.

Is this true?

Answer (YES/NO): NO